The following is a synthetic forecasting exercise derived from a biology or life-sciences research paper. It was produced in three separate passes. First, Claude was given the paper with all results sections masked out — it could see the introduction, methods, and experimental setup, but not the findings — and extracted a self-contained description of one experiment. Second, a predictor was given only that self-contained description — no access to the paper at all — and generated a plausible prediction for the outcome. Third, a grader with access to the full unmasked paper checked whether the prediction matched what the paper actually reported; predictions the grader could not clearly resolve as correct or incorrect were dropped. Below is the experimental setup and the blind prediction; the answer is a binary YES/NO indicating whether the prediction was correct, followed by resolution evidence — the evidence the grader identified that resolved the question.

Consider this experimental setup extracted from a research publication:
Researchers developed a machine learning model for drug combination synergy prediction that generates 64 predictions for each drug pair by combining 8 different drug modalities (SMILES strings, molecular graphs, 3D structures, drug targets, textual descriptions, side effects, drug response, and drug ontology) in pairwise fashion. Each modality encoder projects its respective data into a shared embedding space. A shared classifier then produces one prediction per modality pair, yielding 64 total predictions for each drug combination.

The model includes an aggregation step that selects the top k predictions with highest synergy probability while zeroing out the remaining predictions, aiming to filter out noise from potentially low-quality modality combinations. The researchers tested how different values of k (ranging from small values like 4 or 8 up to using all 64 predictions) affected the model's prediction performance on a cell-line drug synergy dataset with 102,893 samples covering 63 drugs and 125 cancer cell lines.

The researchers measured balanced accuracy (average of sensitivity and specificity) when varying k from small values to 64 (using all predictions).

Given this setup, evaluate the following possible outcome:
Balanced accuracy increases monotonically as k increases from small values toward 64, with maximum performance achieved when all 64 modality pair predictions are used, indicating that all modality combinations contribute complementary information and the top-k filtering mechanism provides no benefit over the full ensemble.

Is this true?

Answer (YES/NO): NO